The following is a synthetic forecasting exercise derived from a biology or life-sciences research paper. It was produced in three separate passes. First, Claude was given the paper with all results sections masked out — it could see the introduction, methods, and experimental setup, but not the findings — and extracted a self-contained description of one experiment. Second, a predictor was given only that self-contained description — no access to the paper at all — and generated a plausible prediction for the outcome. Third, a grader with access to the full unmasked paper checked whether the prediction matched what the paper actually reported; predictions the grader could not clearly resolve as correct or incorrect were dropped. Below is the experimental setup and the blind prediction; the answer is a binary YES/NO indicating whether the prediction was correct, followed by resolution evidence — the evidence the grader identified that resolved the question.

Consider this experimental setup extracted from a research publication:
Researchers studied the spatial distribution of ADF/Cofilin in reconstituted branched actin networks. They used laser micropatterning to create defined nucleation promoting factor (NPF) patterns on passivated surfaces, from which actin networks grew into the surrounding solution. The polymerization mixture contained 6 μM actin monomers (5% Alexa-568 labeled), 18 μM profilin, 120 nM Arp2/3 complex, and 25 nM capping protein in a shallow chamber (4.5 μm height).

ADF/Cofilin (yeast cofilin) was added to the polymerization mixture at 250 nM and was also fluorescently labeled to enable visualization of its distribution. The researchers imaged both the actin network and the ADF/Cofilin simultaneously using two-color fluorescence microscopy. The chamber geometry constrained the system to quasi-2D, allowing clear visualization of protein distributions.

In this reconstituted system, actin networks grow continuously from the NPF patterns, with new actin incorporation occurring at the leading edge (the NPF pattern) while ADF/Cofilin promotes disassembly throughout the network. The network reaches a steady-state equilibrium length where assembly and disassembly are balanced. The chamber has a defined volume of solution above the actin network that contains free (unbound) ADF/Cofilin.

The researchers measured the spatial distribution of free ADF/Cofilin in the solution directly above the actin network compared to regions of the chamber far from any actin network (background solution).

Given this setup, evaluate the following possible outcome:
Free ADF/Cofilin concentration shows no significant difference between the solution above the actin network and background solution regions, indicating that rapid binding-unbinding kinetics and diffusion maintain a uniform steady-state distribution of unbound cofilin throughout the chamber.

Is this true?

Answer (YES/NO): NO